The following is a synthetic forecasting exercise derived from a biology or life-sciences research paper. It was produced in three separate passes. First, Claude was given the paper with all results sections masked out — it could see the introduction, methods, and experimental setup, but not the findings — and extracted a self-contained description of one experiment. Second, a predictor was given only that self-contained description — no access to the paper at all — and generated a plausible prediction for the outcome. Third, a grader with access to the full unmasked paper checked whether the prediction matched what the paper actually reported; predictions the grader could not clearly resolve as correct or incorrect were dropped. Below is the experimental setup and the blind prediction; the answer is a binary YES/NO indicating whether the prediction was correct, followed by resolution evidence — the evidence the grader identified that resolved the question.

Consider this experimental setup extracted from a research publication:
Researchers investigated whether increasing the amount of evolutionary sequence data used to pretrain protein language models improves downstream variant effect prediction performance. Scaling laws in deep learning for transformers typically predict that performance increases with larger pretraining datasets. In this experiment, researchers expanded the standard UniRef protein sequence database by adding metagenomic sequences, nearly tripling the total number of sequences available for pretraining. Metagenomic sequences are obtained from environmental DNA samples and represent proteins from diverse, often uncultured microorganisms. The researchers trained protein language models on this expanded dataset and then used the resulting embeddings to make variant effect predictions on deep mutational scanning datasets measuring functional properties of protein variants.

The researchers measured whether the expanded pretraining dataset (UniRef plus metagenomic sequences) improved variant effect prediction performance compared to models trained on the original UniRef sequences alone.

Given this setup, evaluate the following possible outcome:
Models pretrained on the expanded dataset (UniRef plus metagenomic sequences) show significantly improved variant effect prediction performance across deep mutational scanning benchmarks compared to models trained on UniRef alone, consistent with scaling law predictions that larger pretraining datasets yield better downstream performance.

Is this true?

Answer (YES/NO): NO